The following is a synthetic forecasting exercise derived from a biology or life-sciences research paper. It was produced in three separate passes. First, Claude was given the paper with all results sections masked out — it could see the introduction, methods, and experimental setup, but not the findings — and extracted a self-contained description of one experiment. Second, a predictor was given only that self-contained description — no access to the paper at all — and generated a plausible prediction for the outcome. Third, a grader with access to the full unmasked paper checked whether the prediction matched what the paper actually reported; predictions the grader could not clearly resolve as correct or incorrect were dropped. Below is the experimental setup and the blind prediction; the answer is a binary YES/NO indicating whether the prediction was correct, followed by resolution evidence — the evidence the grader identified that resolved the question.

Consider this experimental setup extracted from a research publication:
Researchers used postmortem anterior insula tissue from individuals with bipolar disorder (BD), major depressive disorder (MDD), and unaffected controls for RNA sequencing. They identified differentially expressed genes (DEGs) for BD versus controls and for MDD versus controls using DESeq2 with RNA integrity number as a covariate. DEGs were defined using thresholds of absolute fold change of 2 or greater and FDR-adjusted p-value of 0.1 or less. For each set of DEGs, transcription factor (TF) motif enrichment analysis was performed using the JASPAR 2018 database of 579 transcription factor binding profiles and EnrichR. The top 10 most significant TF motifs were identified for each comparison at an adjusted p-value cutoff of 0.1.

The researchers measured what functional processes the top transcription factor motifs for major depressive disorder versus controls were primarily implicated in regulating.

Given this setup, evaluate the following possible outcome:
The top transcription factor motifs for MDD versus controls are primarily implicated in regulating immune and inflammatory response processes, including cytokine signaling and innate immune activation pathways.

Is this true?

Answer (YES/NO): NO